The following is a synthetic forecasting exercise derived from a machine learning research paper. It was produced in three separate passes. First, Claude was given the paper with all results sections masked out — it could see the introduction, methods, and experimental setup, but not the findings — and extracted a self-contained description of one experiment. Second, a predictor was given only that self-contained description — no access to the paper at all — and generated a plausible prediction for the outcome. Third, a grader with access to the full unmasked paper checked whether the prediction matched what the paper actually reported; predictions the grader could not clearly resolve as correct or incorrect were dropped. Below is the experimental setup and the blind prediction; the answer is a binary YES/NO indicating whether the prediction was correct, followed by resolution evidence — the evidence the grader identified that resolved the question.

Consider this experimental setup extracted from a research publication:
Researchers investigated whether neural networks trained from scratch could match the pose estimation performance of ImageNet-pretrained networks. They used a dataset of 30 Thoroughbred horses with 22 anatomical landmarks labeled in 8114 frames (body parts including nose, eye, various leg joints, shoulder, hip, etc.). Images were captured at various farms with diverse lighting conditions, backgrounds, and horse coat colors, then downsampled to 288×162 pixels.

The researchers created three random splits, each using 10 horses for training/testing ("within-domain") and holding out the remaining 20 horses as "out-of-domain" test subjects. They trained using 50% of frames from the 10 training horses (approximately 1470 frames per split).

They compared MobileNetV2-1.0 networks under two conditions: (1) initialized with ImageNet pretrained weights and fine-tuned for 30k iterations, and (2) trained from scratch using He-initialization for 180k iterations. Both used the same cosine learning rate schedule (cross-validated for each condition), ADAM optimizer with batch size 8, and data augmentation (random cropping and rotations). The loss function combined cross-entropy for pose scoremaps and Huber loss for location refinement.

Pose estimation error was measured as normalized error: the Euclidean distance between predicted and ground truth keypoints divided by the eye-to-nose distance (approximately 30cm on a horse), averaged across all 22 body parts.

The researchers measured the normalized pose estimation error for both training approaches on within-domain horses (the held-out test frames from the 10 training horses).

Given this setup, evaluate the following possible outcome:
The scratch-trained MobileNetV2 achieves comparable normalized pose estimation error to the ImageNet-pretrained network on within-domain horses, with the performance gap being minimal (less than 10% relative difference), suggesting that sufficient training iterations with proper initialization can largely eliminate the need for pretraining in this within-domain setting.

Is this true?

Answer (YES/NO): YES